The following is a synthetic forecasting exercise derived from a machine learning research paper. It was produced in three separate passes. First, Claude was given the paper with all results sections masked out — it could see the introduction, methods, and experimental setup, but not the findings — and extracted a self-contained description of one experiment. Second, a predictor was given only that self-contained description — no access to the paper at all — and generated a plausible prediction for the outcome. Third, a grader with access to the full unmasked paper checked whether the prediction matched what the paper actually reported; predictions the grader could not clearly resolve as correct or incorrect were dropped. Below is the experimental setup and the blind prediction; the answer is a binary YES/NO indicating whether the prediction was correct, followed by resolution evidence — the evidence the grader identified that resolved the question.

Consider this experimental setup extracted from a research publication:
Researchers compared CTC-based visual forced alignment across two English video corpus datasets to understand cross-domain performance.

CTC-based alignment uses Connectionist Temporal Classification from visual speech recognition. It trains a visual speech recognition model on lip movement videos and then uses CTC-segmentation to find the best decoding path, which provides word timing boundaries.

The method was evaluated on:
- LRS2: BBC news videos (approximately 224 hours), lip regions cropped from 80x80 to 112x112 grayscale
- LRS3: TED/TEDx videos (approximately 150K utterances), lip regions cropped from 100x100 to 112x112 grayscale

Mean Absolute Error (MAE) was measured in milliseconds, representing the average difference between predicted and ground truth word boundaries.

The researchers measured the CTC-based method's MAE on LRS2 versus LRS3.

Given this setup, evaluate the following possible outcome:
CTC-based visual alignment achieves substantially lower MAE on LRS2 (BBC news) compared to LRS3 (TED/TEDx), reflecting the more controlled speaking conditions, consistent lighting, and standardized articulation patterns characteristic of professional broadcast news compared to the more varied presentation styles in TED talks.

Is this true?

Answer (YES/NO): YES